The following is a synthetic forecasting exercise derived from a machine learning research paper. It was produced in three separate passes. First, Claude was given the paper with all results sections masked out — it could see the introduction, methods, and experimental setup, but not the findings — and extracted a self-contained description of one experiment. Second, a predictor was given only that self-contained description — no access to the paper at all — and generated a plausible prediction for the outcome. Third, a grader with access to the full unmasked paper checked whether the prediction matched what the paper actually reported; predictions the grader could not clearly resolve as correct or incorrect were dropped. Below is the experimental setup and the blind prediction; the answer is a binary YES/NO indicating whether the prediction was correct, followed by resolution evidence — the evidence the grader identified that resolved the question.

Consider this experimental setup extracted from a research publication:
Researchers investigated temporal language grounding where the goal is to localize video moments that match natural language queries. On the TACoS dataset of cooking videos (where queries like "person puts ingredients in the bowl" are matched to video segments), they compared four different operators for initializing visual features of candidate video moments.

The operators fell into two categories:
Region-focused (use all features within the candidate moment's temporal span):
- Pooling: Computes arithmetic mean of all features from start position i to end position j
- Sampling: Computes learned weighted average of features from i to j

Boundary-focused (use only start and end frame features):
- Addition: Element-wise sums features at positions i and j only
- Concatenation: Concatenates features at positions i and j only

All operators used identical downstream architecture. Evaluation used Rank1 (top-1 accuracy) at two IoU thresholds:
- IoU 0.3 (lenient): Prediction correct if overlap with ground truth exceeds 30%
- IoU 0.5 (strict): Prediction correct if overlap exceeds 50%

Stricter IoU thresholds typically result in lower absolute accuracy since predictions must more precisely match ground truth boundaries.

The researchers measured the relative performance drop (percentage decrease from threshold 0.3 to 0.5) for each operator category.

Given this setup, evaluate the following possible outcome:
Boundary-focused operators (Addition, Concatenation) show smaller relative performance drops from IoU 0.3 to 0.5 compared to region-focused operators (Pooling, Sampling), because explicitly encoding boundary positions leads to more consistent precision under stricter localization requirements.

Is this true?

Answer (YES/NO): NO